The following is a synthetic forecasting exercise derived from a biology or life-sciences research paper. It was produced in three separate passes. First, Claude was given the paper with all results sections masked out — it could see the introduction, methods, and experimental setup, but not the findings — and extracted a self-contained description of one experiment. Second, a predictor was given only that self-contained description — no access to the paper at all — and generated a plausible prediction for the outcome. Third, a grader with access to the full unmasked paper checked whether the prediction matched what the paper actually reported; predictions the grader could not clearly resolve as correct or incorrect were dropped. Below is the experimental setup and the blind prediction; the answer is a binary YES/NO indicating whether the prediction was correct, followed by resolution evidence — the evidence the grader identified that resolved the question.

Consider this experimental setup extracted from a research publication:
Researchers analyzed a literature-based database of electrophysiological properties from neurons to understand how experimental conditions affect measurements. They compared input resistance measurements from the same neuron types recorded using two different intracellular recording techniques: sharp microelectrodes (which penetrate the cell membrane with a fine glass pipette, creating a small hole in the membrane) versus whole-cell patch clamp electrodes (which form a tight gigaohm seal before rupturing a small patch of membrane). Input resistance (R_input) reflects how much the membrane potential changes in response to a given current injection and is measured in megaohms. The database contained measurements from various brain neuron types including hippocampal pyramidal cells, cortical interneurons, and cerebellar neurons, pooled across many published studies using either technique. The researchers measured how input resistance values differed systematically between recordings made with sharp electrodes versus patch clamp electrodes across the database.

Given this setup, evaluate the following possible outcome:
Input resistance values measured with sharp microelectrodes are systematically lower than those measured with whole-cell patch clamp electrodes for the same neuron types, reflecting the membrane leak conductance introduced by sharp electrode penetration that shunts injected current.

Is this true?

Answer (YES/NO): YES